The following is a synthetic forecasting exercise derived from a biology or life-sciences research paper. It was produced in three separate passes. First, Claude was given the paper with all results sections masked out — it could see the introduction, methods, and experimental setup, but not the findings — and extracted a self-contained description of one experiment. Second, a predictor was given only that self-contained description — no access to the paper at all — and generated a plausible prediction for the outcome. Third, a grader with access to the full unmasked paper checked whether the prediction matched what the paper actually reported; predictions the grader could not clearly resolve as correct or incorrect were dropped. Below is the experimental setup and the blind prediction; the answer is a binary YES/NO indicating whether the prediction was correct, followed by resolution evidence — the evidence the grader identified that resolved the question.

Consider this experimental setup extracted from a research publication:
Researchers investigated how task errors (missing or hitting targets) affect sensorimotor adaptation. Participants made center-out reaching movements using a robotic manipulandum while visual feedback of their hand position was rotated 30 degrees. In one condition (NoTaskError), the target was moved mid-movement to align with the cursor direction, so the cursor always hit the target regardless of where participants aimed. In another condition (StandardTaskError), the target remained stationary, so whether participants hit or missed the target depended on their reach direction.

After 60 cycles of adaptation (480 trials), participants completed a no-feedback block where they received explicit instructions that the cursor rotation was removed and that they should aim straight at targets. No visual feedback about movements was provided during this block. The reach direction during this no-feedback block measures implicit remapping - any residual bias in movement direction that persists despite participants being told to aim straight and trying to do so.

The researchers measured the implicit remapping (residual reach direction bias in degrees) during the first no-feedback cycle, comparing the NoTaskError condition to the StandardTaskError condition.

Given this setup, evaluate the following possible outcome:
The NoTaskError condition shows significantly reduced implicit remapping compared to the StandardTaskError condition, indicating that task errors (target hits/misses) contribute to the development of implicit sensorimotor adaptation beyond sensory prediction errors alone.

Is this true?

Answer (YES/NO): YES